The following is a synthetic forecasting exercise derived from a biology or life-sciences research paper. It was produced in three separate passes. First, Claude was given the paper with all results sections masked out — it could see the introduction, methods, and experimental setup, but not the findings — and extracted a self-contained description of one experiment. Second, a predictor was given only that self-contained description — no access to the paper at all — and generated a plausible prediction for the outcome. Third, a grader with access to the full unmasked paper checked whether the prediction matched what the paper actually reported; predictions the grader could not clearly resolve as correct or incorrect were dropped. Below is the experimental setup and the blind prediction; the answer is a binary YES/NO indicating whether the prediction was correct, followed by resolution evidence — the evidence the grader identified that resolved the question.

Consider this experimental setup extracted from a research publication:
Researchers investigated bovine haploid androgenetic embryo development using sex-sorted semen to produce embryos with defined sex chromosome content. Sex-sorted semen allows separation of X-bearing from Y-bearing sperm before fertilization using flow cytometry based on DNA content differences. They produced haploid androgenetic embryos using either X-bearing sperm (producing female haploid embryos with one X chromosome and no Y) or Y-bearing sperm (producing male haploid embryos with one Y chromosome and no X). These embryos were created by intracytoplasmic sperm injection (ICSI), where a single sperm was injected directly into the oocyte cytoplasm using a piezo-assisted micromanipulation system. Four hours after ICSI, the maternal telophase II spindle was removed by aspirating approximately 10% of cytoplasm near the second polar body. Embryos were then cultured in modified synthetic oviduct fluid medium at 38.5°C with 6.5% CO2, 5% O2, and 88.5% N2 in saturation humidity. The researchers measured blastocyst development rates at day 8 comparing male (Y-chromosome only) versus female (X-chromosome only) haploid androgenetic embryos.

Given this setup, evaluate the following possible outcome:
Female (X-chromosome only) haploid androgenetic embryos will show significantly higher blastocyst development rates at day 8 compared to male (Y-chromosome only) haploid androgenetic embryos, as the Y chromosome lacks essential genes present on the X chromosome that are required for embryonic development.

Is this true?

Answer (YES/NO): YES